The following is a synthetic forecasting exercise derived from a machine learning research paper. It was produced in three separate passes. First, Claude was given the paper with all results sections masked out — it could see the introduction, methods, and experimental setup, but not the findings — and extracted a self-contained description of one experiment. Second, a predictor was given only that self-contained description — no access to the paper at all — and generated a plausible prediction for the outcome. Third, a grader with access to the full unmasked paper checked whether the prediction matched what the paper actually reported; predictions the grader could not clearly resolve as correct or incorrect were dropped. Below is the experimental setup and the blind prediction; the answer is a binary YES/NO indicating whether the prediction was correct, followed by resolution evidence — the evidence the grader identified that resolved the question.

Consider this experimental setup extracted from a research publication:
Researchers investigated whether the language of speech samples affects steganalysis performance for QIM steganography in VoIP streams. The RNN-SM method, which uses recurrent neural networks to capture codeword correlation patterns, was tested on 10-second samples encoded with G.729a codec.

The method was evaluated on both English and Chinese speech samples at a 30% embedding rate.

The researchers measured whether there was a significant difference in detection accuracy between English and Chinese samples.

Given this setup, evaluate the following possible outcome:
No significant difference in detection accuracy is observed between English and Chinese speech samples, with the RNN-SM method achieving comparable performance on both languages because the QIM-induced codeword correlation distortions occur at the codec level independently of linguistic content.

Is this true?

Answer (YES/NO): NO